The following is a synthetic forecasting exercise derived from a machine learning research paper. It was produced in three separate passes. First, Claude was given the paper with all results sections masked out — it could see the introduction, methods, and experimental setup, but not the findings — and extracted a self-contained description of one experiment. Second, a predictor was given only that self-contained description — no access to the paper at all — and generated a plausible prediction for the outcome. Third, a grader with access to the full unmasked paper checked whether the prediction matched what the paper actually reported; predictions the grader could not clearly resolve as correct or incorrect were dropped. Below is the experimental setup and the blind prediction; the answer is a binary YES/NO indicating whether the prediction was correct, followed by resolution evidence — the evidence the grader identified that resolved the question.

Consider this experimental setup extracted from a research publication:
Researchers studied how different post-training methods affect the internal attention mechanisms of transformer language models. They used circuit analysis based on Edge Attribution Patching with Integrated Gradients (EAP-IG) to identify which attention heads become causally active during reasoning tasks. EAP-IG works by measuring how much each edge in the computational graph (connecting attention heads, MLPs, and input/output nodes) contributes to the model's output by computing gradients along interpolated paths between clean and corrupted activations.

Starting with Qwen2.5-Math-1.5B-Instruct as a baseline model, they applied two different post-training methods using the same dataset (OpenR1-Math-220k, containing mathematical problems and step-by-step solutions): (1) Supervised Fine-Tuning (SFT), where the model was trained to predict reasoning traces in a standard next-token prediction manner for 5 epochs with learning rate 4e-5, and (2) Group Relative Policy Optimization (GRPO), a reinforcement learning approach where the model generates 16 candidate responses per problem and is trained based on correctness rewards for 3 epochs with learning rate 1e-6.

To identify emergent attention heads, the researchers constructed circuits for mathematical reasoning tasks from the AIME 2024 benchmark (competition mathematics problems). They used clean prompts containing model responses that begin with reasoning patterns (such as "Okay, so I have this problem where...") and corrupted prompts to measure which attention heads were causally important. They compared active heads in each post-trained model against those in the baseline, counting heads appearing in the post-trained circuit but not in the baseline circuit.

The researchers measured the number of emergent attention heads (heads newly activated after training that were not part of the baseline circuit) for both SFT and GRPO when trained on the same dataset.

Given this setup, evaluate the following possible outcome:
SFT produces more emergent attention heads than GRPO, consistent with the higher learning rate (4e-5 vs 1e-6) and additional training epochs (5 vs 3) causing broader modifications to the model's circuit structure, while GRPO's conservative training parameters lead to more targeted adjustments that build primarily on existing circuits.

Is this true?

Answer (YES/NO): YES